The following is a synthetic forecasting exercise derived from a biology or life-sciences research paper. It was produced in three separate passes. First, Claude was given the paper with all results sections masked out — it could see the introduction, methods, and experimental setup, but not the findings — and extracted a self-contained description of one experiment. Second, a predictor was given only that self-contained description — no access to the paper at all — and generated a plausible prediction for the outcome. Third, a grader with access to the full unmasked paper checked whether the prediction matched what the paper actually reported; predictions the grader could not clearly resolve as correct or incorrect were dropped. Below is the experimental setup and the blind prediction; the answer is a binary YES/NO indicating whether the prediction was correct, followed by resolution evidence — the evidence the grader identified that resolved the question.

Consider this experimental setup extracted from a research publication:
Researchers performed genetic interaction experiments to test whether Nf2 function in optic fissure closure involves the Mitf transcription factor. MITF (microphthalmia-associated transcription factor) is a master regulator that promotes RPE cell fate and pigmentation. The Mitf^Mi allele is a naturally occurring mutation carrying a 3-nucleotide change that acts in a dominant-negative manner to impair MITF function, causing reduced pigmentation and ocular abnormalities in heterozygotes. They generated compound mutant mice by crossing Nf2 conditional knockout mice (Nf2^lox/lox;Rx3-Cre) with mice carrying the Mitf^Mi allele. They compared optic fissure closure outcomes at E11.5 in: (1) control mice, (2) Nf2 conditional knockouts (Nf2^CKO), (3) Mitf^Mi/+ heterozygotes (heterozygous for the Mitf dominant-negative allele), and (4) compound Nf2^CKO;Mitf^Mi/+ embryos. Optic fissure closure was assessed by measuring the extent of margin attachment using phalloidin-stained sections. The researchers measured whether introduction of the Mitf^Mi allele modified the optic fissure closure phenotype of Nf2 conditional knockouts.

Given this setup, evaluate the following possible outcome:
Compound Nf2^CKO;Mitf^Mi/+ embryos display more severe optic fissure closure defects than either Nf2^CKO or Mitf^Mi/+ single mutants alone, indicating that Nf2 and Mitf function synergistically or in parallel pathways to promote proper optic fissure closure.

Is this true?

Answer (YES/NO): NO